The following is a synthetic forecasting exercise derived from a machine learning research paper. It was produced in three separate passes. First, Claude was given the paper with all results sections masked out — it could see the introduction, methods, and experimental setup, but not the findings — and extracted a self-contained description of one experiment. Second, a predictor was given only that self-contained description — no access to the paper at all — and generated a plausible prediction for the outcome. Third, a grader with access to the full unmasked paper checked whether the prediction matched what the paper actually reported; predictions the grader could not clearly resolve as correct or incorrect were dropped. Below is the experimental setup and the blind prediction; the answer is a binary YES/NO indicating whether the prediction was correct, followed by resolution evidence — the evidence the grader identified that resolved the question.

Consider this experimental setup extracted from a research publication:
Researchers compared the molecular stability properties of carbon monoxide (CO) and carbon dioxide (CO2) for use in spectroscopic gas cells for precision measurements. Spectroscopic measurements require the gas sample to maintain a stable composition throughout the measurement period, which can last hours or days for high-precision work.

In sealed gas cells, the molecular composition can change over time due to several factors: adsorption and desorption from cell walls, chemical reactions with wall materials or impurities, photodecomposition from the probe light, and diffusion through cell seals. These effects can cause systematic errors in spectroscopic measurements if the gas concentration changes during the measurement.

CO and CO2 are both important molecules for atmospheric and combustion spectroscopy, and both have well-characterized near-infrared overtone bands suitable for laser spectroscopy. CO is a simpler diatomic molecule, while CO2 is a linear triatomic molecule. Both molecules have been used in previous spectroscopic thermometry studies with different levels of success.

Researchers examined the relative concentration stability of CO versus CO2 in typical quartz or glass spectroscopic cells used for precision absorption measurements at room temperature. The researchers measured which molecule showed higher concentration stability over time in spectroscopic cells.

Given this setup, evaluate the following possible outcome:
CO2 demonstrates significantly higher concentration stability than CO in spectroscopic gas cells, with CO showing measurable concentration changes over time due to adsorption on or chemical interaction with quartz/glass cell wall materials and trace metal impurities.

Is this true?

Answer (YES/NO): NO